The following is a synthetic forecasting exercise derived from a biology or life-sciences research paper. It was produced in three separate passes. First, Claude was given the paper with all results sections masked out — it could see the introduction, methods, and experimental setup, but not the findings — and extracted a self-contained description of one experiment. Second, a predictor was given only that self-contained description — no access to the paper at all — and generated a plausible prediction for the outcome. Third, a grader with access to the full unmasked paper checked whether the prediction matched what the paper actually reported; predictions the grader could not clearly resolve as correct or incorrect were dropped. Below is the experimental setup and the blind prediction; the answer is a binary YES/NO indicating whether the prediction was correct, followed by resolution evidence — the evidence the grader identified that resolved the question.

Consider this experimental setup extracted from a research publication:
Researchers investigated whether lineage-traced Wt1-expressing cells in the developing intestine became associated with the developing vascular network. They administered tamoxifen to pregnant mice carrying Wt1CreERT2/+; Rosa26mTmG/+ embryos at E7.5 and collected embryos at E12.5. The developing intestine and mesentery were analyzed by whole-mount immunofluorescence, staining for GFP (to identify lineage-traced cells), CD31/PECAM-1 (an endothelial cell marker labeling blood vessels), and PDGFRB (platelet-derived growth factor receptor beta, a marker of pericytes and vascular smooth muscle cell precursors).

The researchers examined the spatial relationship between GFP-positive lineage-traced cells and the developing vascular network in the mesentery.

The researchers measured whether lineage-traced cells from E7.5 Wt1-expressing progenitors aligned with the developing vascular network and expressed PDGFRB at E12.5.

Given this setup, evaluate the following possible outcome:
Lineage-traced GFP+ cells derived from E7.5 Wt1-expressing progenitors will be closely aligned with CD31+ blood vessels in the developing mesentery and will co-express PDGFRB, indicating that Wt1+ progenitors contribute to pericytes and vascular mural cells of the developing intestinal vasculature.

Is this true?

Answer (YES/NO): YES